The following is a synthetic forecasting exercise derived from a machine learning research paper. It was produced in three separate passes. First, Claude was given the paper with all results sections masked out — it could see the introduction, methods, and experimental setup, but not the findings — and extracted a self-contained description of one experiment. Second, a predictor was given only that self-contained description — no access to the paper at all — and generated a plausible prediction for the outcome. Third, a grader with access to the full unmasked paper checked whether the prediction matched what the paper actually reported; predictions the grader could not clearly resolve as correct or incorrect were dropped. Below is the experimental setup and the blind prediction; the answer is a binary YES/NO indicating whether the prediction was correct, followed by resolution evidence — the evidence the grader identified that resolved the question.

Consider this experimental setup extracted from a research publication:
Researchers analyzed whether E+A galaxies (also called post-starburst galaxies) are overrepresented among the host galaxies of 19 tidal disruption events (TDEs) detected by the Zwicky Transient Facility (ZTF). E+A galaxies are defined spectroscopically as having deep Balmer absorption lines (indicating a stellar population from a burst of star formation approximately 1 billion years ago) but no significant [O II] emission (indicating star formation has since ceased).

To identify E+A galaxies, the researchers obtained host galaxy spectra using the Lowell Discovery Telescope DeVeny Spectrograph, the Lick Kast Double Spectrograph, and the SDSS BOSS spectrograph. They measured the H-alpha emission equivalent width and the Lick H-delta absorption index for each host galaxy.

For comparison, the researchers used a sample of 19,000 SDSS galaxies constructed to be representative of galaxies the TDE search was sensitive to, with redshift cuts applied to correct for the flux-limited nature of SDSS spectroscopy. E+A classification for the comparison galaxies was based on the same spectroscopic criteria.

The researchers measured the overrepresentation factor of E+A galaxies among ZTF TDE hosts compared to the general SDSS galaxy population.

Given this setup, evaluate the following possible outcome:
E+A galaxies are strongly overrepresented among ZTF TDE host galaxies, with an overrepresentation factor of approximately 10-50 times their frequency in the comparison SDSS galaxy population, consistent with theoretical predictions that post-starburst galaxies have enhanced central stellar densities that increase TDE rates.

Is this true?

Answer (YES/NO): YES